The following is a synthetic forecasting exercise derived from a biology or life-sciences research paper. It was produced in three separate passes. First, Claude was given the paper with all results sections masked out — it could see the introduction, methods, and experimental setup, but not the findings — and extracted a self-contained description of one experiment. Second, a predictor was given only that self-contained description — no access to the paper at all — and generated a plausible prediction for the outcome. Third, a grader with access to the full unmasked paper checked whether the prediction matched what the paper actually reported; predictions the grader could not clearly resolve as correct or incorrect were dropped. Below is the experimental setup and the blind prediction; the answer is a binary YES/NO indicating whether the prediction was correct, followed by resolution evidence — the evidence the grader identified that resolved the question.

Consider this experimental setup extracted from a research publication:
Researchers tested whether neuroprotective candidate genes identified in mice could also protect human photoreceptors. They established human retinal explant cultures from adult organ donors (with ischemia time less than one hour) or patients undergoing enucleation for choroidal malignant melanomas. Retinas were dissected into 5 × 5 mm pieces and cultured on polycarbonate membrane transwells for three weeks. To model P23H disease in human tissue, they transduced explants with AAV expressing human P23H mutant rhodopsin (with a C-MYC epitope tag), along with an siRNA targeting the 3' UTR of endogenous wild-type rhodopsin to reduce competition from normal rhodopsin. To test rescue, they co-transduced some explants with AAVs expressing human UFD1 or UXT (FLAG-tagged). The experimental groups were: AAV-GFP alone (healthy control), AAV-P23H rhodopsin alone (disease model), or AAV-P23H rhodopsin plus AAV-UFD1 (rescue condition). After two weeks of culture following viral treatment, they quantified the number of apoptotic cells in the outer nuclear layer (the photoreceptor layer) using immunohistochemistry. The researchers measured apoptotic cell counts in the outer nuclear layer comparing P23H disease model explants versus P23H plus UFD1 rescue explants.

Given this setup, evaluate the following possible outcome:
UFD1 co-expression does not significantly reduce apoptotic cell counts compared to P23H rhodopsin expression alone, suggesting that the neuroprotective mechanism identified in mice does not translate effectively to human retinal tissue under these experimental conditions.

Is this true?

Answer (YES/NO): NO